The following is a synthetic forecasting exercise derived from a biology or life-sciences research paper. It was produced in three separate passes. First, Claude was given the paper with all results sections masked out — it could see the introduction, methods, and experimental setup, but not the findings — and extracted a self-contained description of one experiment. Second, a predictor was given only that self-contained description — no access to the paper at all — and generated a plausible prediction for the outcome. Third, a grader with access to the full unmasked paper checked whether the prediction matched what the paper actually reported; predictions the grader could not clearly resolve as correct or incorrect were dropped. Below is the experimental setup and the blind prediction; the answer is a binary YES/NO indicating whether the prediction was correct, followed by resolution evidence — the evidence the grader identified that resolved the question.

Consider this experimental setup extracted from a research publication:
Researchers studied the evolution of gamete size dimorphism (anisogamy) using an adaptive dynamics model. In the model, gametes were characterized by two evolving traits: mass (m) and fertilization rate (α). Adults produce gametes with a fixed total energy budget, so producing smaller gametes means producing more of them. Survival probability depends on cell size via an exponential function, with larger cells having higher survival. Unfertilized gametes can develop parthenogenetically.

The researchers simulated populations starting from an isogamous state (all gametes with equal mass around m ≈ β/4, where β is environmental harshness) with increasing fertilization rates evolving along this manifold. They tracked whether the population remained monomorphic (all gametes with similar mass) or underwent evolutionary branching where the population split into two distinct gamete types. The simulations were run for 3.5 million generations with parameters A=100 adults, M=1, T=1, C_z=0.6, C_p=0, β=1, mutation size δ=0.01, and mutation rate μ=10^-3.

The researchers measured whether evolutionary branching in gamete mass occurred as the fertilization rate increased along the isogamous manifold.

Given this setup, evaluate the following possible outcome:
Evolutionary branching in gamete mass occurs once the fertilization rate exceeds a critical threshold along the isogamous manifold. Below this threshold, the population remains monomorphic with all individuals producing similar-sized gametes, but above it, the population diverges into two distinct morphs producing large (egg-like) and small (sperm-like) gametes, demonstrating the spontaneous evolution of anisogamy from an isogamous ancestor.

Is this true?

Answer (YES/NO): YES